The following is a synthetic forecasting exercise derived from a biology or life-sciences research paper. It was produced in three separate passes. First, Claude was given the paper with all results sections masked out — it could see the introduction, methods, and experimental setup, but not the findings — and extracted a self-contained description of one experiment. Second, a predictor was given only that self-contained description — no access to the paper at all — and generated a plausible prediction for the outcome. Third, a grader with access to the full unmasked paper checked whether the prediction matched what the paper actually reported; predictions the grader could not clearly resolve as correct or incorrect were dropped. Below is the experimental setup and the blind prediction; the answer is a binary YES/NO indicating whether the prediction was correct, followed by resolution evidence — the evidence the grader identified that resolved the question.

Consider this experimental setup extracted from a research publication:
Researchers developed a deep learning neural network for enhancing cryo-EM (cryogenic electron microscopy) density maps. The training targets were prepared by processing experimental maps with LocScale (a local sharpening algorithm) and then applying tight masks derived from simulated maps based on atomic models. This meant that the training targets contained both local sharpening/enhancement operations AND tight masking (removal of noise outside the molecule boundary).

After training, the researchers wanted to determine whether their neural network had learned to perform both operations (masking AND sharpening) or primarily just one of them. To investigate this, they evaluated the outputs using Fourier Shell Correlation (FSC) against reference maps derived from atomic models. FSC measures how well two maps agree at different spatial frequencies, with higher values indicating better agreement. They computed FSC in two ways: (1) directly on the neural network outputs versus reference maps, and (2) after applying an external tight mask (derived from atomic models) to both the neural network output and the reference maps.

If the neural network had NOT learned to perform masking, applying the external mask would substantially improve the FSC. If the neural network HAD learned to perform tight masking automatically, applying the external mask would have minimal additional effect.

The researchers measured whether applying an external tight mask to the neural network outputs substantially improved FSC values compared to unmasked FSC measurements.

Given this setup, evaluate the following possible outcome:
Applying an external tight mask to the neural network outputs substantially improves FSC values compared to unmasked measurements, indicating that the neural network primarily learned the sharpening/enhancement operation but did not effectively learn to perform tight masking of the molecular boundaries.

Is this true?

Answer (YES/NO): NO